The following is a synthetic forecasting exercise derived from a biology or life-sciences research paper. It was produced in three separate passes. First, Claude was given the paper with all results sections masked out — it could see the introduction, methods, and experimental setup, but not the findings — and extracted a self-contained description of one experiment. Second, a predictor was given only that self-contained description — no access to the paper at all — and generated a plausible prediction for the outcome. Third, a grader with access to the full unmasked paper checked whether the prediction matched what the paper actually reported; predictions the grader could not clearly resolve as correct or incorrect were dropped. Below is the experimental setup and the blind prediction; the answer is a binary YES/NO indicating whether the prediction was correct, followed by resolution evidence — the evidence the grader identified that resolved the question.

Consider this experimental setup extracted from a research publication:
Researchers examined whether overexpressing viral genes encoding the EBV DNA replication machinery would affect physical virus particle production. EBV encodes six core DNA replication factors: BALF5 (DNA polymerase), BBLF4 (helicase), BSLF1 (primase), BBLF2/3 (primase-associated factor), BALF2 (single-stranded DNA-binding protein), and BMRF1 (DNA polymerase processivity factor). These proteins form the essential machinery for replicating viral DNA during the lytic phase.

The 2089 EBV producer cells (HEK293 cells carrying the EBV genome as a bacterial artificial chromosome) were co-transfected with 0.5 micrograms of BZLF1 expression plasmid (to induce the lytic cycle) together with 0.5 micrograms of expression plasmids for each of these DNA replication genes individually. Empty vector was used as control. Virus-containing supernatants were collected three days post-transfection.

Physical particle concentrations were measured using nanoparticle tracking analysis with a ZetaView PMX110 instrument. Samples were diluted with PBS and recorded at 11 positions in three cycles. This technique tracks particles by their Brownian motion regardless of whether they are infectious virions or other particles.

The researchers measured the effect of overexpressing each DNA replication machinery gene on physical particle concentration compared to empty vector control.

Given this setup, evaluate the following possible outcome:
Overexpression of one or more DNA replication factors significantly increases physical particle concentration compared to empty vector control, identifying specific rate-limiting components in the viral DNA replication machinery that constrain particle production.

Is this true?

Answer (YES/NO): NO